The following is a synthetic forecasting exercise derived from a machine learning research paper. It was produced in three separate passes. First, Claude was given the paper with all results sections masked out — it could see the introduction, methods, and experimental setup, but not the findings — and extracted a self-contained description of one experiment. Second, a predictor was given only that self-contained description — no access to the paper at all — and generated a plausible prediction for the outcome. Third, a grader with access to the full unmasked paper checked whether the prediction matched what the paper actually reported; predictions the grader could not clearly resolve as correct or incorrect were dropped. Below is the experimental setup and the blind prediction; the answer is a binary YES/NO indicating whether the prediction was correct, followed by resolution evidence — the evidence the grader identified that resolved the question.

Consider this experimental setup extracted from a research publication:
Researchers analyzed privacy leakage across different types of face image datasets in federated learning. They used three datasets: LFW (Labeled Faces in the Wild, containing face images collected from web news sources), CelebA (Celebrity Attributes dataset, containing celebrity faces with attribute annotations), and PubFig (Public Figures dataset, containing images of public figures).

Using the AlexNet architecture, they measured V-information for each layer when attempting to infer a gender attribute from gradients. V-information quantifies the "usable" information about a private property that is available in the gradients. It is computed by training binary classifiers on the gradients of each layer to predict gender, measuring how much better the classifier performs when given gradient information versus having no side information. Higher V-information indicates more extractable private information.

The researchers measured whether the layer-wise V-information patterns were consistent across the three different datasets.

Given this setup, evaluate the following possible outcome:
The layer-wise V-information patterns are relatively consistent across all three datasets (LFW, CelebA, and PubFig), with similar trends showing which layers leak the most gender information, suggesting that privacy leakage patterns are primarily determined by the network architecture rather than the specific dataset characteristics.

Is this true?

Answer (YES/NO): YES